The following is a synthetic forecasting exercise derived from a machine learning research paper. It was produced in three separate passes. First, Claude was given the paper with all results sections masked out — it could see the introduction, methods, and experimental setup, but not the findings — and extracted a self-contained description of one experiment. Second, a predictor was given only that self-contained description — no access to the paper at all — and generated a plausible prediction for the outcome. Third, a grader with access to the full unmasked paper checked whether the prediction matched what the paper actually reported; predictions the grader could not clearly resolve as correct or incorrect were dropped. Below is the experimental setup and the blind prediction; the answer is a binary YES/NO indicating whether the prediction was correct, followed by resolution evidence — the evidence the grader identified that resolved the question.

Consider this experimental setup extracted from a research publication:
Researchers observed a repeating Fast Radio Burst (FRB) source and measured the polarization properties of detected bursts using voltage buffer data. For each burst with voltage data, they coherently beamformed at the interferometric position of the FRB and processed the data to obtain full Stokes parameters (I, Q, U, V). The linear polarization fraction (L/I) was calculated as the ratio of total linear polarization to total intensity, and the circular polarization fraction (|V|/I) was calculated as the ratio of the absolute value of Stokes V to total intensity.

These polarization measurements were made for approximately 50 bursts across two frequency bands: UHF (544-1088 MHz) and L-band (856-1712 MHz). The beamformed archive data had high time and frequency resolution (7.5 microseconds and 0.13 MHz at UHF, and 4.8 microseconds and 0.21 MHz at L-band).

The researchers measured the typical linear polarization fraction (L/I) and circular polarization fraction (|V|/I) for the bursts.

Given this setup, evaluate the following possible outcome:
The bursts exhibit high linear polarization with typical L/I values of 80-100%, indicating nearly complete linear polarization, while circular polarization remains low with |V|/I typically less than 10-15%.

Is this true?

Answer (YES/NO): NO